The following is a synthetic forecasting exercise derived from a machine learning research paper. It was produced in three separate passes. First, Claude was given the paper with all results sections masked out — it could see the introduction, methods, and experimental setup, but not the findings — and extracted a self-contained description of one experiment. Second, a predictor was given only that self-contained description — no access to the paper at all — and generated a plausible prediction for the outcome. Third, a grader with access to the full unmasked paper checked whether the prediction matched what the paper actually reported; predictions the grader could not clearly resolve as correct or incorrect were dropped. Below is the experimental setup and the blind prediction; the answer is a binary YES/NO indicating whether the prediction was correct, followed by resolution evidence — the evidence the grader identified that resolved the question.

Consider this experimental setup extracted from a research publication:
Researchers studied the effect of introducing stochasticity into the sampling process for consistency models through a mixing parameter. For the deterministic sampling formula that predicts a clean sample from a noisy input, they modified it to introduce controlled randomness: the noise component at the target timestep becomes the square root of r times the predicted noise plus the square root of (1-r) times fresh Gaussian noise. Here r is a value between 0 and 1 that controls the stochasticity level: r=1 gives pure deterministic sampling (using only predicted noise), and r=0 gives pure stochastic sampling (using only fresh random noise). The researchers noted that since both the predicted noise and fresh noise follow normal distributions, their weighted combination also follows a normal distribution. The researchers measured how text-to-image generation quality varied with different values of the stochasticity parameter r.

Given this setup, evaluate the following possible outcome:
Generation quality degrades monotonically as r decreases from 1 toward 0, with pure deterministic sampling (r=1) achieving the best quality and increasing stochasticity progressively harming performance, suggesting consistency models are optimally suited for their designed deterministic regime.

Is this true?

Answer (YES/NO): NO